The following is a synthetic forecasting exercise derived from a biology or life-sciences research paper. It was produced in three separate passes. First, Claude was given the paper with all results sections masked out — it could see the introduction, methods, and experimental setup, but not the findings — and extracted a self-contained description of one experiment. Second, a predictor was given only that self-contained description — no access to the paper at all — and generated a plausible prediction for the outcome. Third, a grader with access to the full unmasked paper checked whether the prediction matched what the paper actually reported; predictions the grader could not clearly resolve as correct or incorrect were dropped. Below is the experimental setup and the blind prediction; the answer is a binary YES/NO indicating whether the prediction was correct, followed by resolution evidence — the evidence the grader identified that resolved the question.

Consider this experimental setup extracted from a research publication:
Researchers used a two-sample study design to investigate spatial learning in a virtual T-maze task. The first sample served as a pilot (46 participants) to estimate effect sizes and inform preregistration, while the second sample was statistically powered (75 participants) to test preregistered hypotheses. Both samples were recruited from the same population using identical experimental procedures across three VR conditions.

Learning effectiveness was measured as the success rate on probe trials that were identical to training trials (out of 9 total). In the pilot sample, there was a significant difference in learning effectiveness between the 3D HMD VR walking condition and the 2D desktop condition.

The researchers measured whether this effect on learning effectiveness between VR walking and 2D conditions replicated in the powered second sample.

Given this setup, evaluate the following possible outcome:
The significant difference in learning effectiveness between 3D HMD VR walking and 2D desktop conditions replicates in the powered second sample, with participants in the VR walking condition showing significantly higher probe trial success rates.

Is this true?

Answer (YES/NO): NO